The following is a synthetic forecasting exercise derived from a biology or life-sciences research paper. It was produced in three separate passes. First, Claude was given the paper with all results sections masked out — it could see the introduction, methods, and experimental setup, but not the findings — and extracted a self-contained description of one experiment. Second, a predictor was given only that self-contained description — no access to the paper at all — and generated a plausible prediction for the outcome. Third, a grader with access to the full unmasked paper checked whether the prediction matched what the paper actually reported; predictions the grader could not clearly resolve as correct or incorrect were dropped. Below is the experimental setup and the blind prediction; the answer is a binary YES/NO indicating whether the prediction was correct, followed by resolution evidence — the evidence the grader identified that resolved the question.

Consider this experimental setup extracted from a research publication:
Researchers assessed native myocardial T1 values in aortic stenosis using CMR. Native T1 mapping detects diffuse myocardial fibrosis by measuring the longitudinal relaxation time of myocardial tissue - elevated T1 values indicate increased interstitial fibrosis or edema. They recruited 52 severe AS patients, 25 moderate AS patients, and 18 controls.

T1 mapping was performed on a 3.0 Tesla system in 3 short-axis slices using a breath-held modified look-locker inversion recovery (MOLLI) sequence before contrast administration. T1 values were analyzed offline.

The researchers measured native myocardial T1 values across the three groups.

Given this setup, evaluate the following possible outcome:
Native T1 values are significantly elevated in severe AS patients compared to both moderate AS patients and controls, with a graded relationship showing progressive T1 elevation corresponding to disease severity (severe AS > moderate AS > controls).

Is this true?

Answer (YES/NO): YES